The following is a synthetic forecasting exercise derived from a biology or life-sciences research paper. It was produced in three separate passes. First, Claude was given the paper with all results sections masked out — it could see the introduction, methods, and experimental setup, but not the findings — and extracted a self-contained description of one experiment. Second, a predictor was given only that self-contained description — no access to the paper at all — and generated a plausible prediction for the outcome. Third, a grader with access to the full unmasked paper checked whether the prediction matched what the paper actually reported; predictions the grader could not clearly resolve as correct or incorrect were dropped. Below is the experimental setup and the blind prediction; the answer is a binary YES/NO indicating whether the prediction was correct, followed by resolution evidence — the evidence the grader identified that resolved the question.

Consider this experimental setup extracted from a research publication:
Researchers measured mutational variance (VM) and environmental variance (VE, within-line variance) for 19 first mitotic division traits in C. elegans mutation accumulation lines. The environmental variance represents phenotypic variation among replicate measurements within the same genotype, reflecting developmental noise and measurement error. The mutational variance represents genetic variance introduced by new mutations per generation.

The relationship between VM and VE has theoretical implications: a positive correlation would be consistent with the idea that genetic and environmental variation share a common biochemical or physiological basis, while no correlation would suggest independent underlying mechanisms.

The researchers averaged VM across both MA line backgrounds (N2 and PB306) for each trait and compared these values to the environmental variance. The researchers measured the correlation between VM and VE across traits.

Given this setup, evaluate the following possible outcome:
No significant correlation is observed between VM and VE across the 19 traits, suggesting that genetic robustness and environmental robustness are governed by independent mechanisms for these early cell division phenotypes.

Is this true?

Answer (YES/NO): NO